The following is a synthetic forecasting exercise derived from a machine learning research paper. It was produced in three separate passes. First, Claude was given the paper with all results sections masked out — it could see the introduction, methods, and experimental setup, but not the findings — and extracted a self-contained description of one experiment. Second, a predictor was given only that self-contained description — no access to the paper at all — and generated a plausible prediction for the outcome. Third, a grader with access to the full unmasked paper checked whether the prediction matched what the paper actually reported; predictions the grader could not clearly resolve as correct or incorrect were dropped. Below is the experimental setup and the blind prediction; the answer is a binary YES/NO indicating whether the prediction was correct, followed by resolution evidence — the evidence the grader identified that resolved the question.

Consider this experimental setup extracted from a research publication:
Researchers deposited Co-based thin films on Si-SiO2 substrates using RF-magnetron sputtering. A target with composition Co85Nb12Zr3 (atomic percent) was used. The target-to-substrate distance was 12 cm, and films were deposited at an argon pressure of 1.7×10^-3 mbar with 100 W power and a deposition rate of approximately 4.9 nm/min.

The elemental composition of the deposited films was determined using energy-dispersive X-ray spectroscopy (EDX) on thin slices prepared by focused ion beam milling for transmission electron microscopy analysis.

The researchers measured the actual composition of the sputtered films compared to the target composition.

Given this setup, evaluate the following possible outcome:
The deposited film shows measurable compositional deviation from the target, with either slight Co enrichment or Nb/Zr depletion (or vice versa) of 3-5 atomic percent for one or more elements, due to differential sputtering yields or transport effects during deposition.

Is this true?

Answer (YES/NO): NO